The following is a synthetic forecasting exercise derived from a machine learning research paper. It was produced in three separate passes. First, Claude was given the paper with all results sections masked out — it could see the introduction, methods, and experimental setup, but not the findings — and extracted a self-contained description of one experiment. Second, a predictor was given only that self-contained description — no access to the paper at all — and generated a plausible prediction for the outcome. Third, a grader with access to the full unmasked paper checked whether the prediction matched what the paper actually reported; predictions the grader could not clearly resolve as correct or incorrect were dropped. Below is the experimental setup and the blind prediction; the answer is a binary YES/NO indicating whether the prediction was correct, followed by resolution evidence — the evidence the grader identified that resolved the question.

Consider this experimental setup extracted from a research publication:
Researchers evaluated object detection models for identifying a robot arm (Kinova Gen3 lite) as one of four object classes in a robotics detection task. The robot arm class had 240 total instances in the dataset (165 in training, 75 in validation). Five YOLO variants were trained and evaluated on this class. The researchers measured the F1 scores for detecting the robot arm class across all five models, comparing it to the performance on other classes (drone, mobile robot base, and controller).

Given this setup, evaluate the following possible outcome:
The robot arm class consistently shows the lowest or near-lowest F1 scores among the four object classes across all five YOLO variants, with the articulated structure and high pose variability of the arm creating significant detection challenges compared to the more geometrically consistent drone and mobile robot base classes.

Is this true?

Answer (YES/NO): NO